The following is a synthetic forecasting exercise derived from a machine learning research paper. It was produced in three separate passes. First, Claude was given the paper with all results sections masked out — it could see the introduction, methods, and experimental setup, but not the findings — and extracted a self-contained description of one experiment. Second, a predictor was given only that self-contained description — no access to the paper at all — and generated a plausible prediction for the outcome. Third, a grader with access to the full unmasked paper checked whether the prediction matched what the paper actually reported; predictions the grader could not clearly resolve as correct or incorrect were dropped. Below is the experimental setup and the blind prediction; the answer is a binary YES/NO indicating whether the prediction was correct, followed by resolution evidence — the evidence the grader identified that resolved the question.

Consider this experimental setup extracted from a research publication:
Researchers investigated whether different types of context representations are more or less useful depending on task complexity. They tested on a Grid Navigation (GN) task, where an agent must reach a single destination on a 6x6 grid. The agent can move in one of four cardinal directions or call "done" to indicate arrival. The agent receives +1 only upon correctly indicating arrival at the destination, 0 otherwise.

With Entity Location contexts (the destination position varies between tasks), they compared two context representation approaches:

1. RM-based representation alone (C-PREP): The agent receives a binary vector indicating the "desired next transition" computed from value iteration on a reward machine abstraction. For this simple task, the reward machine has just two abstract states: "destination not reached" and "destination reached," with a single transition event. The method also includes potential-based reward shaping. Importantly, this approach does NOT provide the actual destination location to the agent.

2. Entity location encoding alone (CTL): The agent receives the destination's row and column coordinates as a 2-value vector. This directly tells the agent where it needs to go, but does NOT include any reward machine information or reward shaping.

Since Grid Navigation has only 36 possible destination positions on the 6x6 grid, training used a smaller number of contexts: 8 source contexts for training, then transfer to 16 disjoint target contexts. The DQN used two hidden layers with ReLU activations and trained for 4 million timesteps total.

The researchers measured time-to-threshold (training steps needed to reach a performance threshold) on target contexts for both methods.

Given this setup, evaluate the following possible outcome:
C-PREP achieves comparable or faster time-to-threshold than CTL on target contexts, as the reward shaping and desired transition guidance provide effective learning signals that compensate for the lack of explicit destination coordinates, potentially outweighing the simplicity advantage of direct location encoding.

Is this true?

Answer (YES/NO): NO